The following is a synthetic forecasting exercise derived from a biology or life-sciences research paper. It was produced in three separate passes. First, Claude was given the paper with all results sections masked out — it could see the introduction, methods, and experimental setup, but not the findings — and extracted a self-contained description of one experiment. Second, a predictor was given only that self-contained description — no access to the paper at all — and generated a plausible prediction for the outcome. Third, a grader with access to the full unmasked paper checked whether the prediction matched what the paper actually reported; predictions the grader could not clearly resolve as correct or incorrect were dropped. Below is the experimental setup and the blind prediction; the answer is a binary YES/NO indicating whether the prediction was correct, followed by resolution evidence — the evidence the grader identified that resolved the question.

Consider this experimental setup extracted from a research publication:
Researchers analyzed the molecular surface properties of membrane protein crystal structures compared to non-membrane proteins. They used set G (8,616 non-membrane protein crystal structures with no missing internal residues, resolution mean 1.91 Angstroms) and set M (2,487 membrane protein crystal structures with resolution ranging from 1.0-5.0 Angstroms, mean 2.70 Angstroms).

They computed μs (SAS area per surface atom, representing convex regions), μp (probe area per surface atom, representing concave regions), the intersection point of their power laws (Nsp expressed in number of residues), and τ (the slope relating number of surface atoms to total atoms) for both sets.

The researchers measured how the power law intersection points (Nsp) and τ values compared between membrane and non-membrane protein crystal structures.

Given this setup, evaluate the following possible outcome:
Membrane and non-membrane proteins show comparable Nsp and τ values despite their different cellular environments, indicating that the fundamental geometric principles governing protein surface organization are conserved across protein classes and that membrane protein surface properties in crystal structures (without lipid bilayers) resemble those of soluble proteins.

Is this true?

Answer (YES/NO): YES